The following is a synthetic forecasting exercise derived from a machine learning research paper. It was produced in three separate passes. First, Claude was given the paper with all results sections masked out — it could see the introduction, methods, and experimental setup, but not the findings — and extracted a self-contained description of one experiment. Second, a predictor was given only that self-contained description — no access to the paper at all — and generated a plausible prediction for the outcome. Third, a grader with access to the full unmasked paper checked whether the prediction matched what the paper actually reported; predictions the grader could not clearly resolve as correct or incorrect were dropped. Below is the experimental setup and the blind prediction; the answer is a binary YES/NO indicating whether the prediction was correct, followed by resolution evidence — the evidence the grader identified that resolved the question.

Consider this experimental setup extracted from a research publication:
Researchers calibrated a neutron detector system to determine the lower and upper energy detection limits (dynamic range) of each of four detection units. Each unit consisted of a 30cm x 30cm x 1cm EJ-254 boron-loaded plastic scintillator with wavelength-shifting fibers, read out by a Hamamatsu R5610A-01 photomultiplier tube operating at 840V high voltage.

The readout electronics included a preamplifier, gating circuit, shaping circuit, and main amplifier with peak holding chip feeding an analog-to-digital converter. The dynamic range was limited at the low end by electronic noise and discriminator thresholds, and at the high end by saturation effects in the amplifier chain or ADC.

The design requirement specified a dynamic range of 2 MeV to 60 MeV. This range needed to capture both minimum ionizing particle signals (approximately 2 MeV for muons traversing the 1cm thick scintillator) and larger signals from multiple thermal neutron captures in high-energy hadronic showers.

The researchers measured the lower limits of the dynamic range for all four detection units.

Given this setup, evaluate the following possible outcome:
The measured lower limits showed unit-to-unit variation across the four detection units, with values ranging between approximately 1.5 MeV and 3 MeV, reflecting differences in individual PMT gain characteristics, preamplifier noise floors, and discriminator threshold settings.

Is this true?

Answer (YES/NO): NO